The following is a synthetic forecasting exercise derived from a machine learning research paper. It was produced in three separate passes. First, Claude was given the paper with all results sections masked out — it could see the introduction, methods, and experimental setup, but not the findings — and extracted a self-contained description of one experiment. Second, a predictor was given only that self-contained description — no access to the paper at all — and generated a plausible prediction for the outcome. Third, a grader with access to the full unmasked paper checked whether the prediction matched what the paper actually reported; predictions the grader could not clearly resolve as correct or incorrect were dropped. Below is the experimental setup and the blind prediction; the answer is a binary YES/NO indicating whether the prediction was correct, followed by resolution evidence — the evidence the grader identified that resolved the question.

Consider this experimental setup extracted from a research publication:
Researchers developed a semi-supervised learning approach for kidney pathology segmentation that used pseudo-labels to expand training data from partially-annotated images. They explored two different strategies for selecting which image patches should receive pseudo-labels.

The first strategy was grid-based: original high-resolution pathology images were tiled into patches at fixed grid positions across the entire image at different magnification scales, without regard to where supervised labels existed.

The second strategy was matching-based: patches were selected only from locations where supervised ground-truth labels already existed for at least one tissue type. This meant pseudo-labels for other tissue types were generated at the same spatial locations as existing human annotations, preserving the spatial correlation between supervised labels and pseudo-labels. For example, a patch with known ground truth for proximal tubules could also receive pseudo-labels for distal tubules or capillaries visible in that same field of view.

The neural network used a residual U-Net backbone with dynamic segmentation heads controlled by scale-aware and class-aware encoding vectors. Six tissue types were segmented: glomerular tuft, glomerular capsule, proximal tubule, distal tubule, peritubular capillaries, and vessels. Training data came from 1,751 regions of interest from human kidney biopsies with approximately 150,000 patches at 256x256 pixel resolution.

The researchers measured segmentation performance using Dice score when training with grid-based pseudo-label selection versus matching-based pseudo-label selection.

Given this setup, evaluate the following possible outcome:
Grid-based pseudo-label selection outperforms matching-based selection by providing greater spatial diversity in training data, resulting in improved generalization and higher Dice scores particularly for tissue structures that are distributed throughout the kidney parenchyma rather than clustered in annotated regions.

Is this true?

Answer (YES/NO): NO